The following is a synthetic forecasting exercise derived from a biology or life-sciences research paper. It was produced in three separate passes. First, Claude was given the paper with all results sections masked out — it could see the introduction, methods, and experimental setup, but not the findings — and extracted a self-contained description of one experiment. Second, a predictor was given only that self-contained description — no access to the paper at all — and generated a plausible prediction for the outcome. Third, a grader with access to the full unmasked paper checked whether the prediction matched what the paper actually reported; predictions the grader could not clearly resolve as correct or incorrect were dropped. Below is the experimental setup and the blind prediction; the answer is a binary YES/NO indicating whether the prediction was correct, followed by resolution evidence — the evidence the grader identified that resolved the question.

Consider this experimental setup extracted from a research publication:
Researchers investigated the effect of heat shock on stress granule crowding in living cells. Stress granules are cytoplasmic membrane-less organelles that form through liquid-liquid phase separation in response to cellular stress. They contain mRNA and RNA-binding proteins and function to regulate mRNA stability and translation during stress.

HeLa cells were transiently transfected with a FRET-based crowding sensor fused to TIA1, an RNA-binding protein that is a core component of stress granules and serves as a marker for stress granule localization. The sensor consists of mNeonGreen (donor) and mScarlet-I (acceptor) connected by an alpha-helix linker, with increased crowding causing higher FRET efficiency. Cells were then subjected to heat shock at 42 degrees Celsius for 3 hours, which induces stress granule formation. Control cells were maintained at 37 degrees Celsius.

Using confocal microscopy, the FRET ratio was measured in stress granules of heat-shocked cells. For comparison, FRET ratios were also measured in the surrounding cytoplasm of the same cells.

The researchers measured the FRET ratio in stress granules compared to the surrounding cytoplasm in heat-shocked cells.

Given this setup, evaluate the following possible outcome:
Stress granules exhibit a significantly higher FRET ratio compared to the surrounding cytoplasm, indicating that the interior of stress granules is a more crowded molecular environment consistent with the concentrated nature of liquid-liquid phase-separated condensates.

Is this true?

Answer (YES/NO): YES